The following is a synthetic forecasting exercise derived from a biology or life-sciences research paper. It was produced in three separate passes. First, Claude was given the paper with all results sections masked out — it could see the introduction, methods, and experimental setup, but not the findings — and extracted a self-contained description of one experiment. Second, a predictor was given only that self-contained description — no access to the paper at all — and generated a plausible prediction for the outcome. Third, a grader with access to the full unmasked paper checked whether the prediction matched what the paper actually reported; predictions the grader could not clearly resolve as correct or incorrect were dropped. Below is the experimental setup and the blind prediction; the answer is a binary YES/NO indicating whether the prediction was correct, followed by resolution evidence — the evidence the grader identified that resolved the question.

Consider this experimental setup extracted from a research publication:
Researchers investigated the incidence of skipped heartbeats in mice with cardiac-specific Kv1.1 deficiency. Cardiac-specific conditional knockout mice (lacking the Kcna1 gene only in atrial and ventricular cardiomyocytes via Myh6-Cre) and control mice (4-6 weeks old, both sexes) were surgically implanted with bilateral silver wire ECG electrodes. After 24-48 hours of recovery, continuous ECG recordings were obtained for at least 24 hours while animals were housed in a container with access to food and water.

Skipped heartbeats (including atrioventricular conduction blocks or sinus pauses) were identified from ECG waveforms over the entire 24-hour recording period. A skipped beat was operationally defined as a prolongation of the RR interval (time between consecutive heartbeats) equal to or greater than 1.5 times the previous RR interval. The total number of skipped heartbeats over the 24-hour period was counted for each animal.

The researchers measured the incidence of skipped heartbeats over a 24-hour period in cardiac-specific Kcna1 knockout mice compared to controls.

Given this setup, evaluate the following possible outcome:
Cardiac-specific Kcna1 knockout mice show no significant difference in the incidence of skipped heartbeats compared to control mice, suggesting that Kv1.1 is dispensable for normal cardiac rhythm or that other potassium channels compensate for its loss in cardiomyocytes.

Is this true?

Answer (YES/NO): YES